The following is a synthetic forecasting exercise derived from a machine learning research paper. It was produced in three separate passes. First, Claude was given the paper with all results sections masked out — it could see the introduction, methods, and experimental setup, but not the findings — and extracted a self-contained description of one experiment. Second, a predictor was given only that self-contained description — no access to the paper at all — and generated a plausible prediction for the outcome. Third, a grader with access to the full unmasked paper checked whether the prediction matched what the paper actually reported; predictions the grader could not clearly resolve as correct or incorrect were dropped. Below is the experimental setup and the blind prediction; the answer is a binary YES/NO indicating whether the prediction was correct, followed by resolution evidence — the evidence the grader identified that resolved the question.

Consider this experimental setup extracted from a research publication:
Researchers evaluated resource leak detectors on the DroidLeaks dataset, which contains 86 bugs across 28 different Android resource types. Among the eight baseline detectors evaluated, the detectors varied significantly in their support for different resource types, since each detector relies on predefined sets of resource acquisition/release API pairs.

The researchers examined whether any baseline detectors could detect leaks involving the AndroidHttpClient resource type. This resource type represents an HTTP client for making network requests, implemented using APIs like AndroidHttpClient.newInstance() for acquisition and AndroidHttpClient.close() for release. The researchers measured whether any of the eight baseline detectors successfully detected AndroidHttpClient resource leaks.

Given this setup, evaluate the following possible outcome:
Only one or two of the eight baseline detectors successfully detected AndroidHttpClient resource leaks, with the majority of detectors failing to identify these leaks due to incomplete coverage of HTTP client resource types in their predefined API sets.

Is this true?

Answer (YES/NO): NO